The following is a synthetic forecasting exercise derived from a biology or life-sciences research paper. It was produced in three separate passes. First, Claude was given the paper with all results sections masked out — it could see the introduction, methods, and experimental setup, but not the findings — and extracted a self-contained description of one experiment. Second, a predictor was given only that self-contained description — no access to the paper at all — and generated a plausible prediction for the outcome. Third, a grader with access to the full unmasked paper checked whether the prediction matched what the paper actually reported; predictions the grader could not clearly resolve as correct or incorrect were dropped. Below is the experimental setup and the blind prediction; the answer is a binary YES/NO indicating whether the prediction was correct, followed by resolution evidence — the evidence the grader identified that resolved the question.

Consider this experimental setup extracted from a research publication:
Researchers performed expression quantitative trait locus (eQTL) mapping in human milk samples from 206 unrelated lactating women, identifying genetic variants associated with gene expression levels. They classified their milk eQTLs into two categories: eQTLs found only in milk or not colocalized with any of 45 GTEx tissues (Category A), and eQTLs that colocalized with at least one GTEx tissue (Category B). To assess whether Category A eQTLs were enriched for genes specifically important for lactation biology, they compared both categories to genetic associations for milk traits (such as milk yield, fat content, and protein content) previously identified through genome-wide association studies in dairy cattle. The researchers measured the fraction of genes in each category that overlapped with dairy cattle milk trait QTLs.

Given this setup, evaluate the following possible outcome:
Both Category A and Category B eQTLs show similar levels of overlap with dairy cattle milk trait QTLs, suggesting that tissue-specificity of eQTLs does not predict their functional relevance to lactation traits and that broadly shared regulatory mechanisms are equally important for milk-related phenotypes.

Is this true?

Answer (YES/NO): NO